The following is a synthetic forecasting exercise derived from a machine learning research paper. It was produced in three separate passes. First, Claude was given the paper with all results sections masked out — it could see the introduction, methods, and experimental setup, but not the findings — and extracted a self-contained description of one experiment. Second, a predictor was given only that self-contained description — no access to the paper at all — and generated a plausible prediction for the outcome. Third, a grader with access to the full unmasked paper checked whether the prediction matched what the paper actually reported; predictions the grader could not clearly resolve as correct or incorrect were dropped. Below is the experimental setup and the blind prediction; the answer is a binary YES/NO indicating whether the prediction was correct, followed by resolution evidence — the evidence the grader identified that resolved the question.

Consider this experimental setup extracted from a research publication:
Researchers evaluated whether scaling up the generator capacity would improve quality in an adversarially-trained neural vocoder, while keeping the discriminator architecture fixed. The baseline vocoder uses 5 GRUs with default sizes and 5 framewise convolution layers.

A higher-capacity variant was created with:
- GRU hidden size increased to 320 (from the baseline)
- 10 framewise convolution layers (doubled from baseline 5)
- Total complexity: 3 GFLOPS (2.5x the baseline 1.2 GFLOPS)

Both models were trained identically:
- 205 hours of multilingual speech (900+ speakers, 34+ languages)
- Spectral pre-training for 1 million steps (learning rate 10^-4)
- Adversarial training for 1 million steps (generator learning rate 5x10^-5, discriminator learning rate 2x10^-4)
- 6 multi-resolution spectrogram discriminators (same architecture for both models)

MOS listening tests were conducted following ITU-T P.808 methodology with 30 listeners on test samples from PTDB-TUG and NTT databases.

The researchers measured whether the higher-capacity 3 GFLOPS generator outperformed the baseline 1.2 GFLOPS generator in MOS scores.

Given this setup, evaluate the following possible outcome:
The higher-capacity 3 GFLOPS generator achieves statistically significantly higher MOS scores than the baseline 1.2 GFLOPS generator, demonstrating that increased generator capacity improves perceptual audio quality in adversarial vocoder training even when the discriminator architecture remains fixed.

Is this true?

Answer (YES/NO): NO